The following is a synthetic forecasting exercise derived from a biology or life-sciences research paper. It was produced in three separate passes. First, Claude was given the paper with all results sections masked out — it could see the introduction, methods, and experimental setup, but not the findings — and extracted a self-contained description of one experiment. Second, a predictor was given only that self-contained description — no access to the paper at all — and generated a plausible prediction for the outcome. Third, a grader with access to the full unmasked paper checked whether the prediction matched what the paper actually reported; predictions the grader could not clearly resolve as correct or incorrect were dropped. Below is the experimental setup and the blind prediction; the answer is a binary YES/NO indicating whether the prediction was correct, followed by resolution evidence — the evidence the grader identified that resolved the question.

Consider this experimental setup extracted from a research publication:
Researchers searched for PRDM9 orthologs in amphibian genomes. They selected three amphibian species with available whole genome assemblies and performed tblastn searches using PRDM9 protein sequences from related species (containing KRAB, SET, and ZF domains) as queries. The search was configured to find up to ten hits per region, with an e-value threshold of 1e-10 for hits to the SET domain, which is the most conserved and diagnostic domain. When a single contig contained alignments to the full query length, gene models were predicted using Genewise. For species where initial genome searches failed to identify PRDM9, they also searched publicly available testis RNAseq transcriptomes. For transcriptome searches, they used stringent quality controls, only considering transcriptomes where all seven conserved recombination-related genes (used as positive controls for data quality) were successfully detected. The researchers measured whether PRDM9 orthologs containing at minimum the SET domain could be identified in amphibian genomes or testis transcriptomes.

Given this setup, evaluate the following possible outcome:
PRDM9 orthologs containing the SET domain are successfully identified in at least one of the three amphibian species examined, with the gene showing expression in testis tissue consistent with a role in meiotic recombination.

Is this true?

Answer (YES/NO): NO